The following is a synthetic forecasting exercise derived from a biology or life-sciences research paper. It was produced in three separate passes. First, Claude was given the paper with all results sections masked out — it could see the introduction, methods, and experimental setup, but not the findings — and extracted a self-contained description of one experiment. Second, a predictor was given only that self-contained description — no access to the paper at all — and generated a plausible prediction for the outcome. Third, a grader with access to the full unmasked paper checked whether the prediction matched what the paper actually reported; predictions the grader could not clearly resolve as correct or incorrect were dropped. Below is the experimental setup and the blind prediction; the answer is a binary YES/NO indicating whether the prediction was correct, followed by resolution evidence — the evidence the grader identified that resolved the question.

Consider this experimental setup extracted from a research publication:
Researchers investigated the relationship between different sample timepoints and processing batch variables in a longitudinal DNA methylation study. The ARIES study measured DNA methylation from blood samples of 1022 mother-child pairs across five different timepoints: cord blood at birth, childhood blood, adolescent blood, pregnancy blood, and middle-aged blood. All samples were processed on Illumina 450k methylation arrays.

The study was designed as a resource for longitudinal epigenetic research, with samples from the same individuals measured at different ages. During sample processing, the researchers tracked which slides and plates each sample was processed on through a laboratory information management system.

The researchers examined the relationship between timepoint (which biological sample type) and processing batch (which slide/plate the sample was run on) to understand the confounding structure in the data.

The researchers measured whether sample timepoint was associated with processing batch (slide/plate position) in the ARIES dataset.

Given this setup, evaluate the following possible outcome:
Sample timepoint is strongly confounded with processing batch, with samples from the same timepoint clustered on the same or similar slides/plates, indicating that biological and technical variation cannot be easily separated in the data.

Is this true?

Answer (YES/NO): YES